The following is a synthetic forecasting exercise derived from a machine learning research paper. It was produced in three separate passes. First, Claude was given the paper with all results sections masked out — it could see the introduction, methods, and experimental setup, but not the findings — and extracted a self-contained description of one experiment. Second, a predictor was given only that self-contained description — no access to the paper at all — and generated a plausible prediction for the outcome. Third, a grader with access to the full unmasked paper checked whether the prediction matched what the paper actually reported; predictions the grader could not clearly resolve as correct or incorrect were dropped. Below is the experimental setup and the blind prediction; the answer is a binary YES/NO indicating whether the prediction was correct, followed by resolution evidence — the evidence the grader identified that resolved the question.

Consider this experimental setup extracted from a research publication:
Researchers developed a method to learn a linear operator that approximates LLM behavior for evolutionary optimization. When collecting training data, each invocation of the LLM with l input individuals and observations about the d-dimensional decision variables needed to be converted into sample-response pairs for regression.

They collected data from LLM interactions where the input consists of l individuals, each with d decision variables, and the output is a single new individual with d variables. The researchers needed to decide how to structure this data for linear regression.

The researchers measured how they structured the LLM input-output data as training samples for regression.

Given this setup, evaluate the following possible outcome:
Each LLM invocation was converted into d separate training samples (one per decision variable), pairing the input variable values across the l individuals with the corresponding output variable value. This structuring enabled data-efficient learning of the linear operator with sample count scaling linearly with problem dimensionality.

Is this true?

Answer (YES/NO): YES